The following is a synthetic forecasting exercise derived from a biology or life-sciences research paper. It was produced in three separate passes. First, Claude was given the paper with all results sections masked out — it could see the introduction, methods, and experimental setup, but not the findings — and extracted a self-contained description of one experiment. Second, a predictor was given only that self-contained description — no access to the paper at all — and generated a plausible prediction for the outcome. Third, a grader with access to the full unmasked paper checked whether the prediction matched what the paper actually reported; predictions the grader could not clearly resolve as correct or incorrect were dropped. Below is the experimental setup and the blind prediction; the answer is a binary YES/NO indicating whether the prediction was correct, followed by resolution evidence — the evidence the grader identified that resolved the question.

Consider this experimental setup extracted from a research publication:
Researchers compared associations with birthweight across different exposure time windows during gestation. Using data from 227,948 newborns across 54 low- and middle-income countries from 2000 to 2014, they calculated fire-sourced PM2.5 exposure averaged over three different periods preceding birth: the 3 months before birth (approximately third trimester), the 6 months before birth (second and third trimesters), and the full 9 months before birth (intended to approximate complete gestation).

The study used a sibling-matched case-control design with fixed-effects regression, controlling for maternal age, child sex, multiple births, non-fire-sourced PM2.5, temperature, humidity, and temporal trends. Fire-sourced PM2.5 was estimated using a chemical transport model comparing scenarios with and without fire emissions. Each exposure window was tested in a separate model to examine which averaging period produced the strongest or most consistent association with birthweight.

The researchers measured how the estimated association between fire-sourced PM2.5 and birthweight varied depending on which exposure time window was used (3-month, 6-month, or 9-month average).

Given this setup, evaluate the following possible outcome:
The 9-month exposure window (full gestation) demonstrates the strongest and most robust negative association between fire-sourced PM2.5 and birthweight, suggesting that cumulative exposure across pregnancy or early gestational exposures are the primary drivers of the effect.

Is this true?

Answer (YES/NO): YES